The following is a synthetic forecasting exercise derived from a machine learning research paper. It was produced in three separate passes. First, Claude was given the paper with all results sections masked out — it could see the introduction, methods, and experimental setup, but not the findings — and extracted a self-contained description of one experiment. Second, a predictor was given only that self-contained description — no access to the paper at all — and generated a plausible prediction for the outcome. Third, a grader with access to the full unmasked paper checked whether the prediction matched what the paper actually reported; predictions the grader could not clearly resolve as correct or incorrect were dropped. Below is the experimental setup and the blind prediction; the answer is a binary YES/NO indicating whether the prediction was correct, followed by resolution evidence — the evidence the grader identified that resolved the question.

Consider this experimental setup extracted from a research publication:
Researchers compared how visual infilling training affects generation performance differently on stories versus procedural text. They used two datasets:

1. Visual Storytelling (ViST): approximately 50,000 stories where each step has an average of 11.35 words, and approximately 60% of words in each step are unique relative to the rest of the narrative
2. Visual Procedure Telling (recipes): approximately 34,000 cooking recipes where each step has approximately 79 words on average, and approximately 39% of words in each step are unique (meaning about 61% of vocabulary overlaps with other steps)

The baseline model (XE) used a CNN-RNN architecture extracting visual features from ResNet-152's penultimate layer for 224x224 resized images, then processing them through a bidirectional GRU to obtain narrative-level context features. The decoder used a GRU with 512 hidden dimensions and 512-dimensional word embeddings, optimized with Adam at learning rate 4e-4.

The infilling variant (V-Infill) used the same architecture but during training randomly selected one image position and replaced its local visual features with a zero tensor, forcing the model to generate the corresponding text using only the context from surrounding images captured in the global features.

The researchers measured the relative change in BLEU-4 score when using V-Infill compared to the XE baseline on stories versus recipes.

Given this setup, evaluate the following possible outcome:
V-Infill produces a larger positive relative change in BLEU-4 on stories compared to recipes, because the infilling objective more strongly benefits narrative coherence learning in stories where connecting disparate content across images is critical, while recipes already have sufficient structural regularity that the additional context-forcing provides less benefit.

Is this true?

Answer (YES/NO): NO